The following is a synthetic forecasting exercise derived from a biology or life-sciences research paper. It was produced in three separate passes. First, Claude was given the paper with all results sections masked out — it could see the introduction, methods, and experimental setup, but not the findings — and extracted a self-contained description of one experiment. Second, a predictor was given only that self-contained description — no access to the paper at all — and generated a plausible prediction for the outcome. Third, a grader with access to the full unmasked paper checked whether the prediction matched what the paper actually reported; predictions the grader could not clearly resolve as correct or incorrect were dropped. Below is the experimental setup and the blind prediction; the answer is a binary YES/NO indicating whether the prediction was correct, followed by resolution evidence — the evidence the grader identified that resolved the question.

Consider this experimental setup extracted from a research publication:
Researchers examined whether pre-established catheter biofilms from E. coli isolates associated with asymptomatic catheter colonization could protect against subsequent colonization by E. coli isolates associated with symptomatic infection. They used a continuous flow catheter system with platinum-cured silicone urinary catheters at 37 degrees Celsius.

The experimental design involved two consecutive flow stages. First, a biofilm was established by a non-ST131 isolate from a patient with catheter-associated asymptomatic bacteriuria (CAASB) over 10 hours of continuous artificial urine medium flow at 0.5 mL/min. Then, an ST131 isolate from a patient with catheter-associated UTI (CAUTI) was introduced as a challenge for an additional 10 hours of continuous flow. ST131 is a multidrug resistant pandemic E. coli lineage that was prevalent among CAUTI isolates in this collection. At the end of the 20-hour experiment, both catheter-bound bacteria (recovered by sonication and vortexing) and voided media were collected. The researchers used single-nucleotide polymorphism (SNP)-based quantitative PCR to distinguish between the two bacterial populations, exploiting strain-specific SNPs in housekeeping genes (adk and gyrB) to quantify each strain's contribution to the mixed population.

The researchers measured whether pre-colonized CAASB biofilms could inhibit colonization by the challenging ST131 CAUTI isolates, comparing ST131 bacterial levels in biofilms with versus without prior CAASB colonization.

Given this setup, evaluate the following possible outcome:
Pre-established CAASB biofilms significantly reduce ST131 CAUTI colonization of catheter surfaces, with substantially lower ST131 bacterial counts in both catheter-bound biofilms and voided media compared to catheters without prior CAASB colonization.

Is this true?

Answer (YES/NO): NO